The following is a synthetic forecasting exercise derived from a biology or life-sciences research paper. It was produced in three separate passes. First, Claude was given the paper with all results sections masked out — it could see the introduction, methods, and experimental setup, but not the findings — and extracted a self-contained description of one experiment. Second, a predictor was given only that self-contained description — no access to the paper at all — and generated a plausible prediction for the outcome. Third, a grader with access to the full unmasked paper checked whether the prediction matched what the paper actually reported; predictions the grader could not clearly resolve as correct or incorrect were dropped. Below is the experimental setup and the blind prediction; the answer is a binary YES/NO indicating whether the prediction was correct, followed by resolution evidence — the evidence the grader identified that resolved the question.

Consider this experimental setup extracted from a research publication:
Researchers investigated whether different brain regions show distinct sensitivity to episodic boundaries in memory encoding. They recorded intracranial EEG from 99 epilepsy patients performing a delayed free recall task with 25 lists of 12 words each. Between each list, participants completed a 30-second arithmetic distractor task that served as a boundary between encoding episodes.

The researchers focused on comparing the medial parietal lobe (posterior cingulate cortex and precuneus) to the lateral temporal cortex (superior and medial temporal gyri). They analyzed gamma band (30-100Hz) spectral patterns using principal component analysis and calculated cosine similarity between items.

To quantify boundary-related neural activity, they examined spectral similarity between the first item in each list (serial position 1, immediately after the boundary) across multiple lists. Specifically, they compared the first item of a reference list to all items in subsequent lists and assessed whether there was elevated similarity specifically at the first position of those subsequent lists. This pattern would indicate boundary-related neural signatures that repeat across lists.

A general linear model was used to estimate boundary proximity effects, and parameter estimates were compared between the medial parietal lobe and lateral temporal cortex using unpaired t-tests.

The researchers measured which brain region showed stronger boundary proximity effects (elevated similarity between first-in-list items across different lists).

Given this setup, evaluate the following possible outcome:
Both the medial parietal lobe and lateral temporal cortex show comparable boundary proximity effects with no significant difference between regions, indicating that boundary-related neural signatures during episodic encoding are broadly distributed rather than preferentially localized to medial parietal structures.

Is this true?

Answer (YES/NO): NO